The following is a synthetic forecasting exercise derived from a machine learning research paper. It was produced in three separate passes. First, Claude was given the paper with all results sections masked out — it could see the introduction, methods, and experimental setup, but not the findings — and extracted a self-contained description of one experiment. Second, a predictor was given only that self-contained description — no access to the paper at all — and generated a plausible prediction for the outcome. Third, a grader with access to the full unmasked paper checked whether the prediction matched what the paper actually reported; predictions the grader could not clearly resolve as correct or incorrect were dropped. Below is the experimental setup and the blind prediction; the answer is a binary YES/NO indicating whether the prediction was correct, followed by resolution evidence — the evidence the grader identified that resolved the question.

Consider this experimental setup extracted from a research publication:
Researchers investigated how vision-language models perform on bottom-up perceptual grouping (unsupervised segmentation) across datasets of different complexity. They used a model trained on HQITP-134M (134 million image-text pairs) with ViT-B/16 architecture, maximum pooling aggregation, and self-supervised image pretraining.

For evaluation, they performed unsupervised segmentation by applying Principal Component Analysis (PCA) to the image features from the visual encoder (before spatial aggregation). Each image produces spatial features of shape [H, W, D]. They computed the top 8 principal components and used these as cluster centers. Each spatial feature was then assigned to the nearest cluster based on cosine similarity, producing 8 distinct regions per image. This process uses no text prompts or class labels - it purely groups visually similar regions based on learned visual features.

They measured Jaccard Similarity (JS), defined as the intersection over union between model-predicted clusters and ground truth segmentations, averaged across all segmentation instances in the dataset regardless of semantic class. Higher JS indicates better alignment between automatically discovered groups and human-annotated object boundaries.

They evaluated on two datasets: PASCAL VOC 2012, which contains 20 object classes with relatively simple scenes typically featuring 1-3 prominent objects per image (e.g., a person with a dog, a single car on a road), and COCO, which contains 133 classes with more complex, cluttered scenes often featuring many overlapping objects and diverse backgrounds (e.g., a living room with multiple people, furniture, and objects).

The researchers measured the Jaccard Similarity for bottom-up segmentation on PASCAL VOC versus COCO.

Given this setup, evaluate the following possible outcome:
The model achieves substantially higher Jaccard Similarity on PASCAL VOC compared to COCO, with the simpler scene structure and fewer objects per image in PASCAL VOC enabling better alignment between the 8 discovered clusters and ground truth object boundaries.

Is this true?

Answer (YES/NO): YES